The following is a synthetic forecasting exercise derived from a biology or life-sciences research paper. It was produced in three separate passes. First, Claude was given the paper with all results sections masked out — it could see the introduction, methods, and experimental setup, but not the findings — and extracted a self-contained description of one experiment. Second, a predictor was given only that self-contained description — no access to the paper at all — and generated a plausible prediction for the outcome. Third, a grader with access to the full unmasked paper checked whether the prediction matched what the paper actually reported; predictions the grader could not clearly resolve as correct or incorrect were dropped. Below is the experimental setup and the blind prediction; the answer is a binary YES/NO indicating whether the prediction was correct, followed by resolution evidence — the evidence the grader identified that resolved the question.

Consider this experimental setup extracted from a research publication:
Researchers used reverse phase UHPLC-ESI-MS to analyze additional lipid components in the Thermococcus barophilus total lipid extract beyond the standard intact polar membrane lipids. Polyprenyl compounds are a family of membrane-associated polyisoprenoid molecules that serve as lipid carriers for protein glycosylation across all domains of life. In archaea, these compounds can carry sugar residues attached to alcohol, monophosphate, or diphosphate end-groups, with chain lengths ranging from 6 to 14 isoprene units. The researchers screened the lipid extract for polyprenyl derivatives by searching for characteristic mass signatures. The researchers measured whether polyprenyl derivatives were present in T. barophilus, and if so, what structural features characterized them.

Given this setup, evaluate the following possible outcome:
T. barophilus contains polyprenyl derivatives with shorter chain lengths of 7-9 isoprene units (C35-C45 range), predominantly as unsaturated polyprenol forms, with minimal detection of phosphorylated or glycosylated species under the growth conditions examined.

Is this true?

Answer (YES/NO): NO